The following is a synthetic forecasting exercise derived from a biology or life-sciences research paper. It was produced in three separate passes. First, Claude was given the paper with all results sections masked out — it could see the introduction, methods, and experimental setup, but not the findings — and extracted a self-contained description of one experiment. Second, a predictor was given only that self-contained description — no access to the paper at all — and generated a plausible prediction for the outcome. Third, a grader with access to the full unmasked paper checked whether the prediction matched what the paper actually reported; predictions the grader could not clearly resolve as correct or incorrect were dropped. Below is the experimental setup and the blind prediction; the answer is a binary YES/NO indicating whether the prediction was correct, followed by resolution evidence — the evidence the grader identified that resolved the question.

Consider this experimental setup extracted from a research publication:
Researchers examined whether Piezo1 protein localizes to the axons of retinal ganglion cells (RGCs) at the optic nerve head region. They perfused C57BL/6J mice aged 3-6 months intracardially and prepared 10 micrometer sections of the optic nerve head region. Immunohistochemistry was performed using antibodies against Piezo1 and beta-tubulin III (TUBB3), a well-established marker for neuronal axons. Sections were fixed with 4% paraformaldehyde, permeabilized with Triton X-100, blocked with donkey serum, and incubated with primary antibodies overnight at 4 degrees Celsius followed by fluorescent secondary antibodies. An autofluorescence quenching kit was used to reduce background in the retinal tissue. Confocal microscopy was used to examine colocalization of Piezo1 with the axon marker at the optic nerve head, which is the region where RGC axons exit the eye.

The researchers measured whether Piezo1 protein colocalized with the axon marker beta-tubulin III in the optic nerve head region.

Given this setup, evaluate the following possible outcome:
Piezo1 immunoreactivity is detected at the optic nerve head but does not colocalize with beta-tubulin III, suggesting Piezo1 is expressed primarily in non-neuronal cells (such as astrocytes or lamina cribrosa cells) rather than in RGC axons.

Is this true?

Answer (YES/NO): NO